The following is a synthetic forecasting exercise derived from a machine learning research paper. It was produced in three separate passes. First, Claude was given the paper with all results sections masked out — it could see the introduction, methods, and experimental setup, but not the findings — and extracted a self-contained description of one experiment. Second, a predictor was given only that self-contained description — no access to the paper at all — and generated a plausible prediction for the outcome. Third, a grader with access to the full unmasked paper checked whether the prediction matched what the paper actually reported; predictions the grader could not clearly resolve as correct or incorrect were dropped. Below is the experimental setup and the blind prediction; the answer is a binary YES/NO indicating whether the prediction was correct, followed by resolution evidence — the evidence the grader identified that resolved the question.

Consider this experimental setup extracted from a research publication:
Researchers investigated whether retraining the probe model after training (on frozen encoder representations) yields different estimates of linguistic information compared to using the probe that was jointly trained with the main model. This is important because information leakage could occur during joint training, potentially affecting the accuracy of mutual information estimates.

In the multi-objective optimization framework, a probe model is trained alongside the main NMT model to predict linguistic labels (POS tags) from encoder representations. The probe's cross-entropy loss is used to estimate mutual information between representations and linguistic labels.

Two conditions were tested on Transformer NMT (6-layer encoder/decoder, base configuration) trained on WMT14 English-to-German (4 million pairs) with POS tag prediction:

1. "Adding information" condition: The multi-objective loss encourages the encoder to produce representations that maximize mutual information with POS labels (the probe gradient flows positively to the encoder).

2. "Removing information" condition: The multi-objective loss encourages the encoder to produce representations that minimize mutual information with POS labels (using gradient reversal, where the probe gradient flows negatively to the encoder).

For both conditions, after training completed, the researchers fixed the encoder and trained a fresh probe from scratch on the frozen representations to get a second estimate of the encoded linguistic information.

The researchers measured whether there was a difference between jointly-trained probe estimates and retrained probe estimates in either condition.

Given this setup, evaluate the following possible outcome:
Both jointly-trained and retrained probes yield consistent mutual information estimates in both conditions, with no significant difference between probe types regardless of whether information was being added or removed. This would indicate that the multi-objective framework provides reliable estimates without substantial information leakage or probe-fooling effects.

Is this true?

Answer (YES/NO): NO